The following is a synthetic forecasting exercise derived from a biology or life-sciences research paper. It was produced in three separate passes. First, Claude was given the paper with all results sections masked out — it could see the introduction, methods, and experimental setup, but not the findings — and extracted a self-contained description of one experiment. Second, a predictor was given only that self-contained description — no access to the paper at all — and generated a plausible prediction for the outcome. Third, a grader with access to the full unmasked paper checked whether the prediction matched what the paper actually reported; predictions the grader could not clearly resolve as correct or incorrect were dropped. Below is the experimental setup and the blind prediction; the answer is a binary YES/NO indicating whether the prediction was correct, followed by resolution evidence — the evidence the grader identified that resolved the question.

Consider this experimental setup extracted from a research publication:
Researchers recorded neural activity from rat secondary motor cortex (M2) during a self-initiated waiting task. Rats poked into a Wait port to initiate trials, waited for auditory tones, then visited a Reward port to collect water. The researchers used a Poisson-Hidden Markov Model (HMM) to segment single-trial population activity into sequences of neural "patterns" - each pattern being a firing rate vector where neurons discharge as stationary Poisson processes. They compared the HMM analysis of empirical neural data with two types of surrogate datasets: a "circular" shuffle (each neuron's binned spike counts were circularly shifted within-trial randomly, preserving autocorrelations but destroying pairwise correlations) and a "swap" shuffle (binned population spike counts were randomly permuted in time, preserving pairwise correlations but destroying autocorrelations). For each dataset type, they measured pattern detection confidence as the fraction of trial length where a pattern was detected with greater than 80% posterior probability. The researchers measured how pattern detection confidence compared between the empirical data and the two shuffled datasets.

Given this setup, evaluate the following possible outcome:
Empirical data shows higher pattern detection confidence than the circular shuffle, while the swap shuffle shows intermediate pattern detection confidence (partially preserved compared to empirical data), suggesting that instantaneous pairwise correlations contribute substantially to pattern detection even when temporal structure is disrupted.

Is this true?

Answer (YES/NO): NO